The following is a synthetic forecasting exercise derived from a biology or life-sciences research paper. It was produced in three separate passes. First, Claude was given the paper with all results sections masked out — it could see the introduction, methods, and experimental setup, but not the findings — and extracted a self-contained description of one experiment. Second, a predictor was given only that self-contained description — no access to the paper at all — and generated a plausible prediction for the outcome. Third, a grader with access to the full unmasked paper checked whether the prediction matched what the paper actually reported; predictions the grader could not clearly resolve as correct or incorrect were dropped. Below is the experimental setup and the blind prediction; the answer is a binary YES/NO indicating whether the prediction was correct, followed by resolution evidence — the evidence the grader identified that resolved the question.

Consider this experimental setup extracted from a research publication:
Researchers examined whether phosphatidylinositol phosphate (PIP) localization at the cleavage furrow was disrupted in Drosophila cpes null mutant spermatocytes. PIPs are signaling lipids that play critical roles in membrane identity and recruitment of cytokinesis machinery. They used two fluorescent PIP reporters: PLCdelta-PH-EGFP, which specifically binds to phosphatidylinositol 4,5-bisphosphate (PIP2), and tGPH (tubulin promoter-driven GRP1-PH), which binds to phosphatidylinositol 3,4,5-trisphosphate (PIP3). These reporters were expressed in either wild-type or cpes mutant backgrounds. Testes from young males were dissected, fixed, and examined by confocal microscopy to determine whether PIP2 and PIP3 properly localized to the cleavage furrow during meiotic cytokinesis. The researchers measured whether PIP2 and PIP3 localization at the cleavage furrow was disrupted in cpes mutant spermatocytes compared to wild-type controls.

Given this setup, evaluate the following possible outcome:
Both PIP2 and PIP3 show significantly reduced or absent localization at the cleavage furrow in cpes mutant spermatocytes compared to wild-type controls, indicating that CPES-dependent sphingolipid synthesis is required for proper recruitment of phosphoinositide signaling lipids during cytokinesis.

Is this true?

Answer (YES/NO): NO